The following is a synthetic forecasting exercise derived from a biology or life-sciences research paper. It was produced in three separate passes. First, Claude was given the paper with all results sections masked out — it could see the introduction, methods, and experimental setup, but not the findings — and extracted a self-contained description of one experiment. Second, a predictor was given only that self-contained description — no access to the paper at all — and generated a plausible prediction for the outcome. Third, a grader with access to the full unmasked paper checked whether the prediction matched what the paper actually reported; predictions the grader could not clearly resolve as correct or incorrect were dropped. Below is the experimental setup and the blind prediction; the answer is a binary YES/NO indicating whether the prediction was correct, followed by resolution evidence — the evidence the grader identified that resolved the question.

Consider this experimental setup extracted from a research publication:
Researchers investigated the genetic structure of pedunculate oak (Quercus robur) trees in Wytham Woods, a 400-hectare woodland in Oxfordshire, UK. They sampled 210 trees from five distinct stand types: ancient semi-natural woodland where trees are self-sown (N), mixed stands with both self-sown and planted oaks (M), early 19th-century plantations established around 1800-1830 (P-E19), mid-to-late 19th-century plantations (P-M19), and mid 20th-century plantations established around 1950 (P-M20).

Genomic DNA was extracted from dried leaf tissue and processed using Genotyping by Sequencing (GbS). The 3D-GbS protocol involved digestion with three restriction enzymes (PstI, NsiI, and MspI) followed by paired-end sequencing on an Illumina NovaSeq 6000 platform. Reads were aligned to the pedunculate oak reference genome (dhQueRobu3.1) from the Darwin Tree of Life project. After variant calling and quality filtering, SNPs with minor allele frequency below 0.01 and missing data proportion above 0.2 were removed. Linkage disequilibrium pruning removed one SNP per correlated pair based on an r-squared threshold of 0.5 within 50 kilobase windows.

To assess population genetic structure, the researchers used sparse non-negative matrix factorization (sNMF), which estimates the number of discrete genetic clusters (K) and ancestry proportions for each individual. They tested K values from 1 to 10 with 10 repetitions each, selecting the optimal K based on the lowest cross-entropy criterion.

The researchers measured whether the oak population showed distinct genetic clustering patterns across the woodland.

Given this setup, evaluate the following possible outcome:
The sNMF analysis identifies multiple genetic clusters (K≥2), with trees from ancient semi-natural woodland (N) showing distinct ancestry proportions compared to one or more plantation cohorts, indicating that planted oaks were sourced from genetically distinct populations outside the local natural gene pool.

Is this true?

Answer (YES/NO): NO